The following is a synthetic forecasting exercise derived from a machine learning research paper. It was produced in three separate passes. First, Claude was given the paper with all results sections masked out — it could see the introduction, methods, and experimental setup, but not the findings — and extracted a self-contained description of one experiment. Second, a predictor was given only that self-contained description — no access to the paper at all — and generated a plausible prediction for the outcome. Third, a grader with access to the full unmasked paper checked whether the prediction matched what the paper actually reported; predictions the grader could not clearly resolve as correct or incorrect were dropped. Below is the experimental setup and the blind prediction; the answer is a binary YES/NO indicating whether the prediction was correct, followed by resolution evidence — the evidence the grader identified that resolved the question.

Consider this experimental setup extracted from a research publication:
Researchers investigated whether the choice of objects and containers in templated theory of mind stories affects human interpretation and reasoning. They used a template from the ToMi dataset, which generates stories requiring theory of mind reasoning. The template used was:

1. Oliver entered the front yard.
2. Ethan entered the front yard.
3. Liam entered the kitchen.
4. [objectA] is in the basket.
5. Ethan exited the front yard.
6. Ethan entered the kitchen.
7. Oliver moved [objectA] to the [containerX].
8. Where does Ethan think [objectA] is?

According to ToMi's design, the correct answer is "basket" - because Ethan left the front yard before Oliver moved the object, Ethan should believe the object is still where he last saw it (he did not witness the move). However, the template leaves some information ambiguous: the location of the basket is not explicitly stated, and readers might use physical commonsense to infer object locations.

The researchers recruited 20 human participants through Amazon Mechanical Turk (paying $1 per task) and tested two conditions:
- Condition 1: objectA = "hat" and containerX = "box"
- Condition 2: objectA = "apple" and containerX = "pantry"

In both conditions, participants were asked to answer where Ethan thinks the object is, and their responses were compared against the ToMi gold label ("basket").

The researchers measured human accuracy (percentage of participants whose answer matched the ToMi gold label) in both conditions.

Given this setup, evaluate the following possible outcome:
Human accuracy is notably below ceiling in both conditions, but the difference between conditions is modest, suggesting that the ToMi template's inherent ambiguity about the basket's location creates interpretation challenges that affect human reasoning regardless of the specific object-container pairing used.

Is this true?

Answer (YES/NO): NO